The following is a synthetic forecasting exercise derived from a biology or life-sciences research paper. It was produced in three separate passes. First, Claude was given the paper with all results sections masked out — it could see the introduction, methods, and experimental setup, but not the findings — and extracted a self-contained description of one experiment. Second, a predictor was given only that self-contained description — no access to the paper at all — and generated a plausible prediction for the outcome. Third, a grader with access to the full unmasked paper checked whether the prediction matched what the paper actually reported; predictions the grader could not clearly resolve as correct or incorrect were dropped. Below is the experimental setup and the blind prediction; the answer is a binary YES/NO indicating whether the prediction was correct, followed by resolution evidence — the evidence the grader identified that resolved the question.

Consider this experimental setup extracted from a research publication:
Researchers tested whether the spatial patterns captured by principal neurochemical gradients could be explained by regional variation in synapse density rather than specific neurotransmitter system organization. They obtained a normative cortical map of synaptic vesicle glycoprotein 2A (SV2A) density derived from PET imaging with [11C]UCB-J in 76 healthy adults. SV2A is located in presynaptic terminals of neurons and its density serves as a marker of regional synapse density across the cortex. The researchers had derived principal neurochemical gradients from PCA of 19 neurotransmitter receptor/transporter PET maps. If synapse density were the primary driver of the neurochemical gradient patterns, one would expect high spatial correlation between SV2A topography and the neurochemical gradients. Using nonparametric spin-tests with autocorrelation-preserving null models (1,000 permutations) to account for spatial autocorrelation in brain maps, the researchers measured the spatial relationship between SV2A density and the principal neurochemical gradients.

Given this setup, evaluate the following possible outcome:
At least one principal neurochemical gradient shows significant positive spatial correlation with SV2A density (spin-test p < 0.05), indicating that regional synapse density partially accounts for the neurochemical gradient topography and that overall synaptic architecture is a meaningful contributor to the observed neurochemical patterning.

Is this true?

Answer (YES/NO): YES